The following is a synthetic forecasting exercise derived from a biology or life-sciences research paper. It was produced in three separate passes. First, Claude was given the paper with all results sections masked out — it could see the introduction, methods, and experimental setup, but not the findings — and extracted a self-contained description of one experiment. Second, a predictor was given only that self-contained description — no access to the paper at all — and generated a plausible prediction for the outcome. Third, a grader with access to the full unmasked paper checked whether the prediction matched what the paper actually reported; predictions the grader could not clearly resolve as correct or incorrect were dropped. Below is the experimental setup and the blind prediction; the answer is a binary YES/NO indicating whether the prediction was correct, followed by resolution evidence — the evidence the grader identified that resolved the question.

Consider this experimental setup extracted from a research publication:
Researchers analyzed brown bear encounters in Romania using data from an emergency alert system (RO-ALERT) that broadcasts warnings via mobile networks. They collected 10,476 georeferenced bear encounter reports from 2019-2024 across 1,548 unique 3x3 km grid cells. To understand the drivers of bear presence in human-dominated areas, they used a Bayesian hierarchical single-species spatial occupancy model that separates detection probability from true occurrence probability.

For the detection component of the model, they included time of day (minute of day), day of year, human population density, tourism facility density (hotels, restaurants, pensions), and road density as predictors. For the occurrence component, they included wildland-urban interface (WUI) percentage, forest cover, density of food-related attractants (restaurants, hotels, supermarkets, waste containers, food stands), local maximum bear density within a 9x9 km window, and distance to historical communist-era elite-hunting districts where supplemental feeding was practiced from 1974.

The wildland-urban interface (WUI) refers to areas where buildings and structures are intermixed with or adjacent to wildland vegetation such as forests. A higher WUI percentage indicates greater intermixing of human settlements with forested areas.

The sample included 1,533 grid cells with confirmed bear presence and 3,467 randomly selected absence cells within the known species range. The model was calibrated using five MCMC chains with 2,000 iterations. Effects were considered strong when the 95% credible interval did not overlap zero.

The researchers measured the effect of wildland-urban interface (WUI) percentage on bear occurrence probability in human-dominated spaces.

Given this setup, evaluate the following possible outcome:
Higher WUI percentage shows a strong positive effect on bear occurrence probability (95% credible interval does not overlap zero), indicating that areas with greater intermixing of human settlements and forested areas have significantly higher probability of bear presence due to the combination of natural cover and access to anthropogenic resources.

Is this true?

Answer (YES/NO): YES